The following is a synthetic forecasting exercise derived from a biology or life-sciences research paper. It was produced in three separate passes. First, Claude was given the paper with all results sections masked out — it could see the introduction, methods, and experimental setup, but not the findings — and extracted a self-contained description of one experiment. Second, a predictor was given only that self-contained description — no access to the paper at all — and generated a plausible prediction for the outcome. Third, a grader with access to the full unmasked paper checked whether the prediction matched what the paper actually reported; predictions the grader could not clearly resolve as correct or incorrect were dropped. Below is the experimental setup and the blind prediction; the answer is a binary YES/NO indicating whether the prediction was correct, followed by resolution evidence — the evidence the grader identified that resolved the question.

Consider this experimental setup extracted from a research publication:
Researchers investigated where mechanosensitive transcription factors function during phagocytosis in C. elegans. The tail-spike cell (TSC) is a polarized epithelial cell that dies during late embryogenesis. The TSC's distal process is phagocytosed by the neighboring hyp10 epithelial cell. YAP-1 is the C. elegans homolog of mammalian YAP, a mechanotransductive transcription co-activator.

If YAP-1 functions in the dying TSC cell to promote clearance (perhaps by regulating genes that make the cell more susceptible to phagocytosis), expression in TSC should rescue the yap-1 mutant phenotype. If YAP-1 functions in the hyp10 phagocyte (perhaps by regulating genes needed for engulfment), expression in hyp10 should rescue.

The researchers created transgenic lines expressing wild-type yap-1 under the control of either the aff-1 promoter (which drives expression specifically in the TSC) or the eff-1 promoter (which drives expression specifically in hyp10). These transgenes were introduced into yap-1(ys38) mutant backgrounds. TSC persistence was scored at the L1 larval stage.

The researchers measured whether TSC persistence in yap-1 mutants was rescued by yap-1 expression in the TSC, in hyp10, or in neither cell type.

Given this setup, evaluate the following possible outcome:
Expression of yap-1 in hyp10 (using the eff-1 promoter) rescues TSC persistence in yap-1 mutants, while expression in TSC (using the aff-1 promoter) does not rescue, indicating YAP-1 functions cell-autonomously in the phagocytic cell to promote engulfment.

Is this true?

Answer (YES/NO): YES